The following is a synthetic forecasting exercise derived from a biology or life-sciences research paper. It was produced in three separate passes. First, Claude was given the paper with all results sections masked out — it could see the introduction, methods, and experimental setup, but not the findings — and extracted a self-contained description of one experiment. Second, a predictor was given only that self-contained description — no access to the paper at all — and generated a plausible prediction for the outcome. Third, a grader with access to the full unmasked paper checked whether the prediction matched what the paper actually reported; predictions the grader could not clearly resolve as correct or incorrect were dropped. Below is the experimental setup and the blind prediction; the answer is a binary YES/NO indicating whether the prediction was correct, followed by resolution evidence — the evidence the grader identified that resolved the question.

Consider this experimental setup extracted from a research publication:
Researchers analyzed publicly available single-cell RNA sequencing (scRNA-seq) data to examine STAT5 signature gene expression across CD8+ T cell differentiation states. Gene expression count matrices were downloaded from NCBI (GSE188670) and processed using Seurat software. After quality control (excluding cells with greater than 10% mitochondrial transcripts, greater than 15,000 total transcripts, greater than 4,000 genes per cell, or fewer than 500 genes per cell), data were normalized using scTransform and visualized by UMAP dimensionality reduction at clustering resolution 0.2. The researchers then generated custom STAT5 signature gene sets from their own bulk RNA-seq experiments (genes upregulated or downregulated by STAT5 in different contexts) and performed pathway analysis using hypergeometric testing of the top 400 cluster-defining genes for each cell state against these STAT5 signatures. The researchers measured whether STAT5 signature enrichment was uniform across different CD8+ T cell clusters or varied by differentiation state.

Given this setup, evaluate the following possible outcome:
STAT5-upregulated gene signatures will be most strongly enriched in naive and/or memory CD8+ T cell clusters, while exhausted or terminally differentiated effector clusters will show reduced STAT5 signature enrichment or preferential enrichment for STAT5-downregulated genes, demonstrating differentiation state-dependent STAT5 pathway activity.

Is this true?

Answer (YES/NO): NO